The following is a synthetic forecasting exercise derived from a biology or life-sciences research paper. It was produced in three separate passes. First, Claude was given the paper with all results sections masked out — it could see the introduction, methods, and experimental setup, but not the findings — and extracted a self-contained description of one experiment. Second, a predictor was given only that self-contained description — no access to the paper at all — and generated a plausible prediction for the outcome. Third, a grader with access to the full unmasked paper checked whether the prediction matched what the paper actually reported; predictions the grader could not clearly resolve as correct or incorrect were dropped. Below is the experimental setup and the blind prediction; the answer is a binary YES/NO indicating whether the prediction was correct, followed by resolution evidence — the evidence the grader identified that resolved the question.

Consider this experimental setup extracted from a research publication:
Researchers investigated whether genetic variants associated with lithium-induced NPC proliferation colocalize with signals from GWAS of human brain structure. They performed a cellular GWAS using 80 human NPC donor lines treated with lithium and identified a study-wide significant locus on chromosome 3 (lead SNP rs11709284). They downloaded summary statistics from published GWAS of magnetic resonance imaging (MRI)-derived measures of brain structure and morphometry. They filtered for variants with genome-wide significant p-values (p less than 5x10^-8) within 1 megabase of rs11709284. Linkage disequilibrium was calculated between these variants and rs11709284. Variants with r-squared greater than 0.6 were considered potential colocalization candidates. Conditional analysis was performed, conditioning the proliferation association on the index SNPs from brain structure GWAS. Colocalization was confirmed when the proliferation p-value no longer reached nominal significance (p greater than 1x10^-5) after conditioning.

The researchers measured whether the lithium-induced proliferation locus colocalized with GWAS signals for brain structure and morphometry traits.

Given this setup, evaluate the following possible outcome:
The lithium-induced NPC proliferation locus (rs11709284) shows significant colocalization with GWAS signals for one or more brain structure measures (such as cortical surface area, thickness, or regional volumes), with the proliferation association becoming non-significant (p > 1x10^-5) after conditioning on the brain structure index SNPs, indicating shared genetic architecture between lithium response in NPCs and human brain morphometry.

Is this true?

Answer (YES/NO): NO